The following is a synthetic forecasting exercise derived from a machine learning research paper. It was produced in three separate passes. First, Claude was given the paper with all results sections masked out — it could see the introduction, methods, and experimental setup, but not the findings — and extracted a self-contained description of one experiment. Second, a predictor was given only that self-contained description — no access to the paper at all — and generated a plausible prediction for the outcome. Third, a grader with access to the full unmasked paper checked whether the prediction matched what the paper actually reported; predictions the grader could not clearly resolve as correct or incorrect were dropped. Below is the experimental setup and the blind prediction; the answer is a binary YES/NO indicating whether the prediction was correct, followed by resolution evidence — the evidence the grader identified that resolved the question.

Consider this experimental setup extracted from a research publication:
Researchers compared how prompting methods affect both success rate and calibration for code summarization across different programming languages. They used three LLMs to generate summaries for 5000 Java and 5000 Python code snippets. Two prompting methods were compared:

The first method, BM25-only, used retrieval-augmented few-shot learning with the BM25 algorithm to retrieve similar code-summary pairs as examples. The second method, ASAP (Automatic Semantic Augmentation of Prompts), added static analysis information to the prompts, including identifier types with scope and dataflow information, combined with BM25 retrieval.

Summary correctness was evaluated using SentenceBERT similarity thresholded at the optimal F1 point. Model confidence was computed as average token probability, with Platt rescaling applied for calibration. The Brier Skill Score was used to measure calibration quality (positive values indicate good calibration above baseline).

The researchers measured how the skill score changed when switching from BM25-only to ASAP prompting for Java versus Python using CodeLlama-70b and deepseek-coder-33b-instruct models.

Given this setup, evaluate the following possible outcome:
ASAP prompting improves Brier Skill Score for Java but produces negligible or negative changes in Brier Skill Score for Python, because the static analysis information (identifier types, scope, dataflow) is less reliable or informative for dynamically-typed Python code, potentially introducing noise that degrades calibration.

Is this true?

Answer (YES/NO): NO